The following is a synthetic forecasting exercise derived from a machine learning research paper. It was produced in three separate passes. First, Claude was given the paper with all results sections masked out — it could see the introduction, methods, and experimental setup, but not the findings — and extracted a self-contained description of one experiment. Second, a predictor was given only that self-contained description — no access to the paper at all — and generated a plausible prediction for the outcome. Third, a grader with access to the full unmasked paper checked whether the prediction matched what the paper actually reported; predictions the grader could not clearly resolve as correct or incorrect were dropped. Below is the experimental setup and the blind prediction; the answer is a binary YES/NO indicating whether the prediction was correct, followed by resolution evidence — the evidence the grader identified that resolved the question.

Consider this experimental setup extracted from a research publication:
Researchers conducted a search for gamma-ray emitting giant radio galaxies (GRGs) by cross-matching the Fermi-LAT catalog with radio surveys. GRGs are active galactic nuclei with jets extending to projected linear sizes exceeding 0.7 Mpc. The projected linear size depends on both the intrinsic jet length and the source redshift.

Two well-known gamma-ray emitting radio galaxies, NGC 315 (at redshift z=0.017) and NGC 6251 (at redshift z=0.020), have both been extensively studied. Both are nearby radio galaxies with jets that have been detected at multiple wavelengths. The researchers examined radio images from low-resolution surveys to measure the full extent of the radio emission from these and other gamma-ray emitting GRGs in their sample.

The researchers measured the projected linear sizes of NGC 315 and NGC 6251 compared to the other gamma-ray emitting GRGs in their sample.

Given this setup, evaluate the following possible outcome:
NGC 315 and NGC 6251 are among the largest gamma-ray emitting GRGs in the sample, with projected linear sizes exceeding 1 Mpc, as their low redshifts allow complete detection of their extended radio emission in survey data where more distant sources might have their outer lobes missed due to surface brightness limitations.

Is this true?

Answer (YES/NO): YES